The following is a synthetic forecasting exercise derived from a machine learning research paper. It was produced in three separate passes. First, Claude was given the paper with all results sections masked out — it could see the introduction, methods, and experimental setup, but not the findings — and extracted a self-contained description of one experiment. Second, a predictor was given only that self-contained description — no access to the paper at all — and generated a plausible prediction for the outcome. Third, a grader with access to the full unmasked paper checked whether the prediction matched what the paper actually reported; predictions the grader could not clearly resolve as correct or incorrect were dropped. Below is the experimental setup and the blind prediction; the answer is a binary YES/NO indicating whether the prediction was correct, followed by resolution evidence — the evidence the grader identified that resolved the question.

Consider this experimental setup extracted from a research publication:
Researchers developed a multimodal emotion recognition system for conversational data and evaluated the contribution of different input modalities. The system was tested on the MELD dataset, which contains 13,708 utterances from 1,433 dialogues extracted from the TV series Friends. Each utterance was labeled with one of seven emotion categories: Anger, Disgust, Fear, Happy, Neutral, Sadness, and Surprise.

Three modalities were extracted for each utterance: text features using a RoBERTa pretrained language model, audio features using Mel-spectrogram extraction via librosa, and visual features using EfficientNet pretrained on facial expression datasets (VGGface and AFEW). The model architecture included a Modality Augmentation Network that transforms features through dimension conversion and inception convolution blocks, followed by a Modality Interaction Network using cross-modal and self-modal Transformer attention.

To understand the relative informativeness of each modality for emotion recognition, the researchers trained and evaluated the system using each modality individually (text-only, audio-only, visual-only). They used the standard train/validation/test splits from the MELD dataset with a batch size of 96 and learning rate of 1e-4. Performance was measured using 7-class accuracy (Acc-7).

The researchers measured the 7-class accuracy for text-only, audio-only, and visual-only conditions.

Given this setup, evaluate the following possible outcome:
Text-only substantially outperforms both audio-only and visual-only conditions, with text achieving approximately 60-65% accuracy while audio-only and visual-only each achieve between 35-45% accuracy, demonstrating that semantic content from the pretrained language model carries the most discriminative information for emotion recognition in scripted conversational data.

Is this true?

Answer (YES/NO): NO